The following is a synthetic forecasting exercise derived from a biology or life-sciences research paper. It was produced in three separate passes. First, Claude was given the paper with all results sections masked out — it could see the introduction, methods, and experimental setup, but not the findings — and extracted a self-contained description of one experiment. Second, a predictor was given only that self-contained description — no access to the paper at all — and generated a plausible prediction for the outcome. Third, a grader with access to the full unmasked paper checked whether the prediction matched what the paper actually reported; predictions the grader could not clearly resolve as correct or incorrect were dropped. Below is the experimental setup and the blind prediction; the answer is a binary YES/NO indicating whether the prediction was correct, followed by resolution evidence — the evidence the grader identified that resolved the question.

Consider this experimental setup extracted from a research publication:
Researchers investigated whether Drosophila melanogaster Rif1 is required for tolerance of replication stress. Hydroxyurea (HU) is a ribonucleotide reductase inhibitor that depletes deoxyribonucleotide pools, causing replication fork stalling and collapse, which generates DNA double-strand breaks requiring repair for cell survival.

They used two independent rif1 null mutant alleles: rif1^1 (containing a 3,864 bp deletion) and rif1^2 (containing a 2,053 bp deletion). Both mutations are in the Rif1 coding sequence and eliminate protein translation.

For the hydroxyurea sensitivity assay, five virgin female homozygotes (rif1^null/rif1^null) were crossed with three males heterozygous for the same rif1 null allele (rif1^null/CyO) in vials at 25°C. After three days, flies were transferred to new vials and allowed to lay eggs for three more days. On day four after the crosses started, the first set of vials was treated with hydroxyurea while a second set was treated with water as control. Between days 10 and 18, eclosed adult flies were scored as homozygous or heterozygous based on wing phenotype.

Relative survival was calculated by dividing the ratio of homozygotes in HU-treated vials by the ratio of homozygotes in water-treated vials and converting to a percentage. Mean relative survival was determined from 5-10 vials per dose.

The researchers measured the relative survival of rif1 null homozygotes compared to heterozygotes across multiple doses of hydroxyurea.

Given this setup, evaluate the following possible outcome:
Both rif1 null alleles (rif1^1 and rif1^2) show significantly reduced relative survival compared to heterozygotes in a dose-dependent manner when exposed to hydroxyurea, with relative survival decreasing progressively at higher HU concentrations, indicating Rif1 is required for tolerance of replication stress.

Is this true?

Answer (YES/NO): NO